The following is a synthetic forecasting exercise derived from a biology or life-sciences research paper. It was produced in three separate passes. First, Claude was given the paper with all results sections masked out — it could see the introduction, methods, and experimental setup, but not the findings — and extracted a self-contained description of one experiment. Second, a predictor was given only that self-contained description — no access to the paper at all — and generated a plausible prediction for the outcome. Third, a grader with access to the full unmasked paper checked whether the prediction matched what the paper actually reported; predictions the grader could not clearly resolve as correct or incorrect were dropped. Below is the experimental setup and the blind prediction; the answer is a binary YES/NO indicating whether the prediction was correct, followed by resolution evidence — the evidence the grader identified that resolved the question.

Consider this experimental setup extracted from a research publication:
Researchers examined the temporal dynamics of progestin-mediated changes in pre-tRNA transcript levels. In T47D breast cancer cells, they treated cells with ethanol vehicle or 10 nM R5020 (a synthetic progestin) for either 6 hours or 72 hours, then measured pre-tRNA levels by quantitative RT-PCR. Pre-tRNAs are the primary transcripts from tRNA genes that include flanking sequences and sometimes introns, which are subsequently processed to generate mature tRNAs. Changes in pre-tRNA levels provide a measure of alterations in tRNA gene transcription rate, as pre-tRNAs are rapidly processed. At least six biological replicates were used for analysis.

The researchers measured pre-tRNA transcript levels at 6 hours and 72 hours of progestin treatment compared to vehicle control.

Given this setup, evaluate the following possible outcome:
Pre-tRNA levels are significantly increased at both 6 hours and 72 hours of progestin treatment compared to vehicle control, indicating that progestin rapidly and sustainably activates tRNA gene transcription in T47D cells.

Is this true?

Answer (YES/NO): NO